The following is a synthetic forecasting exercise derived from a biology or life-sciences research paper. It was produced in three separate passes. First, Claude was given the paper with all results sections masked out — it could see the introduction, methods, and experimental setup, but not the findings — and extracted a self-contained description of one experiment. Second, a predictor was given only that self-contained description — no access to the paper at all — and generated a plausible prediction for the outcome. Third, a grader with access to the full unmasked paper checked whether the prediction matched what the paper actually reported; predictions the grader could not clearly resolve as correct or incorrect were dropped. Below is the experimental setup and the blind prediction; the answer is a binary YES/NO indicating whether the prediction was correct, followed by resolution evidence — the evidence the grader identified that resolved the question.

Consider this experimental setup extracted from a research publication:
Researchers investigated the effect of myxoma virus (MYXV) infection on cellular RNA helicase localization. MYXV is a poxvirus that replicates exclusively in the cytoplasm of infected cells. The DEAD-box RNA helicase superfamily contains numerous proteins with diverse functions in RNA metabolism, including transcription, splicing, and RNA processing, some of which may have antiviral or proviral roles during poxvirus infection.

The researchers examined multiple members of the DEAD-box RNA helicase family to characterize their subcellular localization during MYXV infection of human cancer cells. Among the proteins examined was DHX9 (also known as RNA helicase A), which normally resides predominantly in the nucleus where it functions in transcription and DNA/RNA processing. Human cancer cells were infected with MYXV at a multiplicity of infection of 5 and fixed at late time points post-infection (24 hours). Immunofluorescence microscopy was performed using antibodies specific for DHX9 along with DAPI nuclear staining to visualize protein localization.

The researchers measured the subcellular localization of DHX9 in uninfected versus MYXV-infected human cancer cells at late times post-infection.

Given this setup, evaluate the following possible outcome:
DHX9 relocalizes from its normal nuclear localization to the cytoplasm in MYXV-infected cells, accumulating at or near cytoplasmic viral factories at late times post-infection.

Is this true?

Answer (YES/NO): NO